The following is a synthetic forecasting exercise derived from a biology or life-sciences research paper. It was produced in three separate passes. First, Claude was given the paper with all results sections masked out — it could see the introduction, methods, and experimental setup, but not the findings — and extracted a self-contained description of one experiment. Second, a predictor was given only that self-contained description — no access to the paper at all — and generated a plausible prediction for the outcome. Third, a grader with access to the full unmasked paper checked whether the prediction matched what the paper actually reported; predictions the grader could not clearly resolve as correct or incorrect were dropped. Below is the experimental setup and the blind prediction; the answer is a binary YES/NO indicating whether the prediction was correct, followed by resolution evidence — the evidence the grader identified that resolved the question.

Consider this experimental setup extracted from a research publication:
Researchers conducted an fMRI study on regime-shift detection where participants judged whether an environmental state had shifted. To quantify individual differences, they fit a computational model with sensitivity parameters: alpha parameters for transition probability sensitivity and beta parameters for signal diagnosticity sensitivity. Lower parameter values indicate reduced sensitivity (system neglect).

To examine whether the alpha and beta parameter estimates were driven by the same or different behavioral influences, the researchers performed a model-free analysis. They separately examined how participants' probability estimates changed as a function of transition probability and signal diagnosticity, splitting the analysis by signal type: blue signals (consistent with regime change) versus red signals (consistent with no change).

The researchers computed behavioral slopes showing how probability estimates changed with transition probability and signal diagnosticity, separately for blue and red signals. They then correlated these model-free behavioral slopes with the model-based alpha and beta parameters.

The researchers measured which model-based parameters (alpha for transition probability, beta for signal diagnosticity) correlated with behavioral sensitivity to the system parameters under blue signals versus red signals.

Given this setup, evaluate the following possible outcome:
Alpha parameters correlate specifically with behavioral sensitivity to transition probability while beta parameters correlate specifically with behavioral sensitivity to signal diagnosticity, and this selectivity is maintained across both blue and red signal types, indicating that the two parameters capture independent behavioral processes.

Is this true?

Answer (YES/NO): NO